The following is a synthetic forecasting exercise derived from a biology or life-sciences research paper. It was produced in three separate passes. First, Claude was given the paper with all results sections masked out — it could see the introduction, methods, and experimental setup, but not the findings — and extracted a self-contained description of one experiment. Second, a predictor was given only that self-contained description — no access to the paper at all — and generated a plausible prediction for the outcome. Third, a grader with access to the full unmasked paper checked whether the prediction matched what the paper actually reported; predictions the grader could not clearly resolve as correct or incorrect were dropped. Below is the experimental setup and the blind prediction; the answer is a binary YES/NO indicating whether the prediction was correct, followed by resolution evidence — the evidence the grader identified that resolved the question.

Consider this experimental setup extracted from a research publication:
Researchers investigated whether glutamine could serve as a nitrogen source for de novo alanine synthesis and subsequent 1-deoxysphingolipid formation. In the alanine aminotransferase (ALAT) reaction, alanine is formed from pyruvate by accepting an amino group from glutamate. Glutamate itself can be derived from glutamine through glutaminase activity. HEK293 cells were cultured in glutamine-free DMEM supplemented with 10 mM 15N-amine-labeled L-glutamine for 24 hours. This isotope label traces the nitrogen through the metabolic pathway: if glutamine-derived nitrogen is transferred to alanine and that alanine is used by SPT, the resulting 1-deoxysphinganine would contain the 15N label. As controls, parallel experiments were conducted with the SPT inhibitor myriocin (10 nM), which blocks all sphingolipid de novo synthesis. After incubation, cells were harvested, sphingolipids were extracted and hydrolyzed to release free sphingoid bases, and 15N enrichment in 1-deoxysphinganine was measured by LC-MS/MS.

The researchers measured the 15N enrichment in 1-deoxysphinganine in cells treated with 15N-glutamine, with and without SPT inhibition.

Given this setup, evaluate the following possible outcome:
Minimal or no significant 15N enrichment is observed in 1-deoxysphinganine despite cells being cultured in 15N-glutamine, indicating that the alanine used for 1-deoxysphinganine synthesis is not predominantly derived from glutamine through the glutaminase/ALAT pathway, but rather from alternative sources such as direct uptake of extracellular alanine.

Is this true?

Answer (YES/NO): NO